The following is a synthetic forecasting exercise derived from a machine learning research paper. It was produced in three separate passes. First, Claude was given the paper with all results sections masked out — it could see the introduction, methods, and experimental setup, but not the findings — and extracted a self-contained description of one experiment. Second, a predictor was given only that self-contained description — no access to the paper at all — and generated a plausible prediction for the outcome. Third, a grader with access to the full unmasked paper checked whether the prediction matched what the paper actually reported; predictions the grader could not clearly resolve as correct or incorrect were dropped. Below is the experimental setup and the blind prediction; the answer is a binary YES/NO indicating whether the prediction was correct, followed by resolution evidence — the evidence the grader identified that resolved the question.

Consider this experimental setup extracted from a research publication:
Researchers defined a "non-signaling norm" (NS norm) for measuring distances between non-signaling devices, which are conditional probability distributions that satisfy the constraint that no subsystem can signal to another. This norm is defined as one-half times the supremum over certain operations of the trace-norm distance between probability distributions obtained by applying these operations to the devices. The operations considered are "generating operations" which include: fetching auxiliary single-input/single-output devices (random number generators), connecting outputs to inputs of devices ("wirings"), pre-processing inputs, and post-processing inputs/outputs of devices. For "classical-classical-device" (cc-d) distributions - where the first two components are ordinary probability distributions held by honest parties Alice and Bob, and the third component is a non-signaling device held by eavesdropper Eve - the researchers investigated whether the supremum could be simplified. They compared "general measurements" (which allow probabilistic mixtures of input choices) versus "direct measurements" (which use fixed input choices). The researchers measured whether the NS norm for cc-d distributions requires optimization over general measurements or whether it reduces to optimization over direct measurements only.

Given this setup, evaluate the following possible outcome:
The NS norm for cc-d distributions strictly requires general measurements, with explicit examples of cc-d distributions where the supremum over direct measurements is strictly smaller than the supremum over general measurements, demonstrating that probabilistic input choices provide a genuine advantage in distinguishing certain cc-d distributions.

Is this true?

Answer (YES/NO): NO